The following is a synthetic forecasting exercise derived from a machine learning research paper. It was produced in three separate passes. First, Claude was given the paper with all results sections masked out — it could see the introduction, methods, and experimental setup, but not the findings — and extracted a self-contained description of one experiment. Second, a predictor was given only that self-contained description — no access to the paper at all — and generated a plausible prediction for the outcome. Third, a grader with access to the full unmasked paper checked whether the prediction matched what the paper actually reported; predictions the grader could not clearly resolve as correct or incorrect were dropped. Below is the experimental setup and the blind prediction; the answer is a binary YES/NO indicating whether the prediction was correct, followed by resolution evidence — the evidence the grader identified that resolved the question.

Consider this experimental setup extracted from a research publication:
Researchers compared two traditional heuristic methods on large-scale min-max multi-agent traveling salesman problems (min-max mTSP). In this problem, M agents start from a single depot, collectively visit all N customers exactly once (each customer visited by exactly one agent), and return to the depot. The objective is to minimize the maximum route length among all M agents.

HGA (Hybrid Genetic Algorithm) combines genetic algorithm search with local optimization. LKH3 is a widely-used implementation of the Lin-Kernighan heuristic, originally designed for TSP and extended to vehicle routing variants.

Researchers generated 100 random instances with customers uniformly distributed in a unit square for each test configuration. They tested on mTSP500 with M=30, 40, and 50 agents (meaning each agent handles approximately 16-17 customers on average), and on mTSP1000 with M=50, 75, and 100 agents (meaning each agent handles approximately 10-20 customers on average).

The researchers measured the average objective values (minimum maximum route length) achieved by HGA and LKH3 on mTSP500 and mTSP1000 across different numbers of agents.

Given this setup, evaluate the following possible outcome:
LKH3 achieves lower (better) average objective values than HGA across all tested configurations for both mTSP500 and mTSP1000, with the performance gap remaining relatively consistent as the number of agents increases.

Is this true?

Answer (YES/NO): NO